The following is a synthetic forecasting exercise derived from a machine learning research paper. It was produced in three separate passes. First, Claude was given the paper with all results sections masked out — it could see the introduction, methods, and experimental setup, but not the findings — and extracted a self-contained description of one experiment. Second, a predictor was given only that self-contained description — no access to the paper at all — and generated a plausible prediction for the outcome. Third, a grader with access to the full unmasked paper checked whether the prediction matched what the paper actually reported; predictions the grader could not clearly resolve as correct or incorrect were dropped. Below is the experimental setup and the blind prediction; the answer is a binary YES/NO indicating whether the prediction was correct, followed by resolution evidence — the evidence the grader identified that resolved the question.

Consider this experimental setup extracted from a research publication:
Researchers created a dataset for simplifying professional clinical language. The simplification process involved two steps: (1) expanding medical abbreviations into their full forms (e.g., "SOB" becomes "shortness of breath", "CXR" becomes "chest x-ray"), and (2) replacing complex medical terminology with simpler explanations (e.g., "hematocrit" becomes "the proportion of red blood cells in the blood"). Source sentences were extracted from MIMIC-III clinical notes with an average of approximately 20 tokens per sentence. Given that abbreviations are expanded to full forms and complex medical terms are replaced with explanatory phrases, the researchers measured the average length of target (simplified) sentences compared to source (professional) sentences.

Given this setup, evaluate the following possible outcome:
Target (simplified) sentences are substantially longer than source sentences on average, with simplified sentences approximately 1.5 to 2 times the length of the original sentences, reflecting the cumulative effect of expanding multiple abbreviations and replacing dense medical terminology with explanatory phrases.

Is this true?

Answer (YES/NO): NO